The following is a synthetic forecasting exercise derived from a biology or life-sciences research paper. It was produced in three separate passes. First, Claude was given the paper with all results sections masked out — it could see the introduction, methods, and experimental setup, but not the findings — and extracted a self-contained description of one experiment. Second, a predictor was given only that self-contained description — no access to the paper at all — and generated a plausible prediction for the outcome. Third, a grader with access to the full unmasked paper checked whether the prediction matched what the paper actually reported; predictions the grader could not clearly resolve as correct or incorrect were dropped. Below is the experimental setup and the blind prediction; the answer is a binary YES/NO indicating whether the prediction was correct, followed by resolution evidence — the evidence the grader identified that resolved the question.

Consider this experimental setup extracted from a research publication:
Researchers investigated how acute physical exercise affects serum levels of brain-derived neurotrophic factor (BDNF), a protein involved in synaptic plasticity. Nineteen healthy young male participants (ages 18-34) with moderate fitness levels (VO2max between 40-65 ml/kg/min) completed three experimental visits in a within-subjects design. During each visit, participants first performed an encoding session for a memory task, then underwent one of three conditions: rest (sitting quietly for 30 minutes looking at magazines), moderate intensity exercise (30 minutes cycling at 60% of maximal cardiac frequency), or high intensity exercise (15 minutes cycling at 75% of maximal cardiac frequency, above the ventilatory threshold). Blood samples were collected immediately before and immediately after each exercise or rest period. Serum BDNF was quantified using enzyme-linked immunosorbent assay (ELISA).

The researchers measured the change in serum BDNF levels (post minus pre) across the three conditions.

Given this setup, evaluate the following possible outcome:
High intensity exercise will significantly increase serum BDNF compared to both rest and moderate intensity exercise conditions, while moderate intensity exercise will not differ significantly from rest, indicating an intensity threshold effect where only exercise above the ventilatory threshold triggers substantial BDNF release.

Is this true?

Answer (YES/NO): NO